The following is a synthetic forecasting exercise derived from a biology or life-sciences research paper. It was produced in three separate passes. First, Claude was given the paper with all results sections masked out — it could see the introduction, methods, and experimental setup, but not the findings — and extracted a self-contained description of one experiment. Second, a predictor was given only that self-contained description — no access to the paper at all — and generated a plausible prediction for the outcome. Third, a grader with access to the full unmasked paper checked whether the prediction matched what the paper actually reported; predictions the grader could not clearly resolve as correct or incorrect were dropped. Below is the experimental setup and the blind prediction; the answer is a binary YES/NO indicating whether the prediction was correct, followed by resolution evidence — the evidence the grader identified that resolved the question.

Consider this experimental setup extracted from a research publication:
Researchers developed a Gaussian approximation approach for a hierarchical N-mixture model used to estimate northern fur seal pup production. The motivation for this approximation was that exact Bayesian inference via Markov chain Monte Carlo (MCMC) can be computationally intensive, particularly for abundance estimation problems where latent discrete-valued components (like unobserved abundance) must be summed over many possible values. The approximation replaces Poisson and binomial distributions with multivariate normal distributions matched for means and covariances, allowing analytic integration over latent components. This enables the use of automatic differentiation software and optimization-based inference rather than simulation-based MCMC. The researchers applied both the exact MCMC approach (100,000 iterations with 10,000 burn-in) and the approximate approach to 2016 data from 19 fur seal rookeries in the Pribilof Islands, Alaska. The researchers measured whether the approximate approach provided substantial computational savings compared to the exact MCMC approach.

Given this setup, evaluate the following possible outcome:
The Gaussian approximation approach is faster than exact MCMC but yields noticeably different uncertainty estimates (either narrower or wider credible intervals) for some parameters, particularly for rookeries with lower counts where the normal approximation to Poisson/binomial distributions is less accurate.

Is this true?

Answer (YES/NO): NO